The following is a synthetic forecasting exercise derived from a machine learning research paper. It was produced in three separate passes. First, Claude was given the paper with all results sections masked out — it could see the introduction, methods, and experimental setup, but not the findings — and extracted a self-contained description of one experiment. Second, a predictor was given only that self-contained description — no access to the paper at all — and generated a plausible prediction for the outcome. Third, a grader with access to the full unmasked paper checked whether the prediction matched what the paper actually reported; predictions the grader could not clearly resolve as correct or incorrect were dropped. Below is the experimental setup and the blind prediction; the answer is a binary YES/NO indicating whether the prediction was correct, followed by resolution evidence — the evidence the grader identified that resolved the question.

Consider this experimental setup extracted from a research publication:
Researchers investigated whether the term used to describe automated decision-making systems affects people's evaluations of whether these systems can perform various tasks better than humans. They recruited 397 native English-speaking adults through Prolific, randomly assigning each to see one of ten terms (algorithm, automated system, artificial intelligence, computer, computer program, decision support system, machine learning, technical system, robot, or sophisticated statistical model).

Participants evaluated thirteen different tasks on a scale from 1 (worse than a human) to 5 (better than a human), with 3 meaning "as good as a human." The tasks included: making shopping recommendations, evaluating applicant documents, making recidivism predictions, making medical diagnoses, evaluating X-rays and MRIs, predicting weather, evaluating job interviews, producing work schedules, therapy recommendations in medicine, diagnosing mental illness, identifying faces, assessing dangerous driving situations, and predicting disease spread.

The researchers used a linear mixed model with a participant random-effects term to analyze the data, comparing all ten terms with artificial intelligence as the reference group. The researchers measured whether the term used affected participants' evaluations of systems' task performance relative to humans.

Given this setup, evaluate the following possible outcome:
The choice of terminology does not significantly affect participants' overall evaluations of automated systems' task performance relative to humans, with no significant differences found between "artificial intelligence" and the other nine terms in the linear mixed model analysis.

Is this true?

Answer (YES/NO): YES